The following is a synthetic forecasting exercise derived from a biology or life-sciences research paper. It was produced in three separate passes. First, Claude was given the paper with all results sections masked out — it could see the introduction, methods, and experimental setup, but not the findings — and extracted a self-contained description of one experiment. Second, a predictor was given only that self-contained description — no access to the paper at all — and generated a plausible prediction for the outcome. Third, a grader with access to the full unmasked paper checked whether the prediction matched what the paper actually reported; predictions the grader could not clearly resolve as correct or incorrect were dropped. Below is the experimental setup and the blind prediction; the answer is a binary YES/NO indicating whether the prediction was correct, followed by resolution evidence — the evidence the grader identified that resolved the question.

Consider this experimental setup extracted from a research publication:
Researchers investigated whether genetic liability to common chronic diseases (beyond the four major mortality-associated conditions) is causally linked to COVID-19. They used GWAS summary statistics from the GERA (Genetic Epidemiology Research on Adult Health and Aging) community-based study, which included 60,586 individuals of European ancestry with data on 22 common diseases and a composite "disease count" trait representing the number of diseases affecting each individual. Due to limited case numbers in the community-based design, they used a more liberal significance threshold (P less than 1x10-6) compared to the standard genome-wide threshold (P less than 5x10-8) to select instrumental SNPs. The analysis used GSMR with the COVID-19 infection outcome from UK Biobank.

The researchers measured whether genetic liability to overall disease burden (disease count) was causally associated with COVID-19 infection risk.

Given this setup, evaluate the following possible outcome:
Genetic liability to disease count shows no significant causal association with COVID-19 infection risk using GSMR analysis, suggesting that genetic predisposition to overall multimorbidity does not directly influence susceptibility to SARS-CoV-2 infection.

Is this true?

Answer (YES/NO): YES